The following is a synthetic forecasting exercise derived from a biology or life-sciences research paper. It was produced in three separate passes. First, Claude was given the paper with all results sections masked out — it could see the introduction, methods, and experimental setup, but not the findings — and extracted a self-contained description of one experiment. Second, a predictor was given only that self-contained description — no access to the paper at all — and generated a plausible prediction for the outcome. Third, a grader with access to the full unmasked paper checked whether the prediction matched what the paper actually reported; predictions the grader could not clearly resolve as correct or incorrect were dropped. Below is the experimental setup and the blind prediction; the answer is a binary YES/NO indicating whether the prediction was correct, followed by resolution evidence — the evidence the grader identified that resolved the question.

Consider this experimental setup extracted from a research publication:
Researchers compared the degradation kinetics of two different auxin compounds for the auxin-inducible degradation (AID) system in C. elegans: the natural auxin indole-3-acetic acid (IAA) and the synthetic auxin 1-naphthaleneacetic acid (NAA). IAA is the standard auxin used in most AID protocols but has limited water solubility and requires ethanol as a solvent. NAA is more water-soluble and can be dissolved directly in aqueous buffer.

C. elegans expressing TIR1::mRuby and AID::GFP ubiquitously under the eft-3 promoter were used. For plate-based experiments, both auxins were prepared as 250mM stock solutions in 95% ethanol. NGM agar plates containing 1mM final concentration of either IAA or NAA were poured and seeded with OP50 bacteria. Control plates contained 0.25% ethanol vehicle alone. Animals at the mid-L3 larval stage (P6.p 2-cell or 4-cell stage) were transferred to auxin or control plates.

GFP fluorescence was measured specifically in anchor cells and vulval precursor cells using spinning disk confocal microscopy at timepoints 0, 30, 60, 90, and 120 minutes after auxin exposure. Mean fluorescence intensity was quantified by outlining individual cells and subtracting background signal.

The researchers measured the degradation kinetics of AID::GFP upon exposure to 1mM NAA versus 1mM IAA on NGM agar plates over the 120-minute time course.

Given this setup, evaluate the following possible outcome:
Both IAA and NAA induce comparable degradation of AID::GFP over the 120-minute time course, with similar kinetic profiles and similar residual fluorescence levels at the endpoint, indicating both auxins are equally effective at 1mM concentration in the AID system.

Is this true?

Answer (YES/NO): YES